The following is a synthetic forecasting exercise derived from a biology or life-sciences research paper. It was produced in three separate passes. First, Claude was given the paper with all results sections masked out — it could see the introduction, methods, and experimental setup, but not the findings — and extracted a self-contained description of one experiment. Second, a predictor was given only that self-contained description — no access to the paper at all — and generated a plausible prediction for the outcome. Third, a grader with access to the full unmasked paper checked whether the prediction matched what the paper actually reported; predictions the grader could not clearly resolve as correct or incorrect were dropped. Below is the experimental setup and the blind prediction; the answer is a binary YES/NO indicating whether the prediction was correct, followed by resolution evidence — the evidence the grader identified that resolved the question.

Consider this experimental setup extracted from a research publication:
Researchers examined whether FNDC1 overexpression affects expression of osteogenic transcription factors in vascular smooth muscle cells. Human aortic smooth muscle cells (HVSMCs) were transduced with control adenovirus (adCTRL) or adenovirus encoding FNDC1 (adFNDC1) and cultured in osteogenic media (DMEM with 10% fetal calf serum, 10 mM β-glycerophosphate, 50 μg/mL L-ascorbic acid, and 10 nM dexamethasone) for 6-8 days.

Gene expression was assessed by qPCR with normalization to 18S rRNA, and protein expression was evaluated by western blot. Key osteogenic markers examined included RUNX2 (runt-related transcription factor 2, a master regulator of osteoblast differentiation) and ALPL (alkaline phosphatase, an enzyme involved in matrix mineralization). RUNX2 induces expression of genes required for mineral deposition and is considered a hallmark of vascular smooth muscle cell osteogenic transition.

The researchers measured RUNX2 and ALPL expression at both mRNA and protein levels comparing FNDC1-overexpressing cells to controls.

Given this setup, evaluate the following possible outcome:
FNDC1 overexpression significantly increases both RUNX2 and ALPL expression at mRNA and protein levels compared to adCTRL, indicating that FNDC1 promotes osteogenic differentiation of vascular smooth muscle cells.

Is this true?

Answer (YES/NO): YES